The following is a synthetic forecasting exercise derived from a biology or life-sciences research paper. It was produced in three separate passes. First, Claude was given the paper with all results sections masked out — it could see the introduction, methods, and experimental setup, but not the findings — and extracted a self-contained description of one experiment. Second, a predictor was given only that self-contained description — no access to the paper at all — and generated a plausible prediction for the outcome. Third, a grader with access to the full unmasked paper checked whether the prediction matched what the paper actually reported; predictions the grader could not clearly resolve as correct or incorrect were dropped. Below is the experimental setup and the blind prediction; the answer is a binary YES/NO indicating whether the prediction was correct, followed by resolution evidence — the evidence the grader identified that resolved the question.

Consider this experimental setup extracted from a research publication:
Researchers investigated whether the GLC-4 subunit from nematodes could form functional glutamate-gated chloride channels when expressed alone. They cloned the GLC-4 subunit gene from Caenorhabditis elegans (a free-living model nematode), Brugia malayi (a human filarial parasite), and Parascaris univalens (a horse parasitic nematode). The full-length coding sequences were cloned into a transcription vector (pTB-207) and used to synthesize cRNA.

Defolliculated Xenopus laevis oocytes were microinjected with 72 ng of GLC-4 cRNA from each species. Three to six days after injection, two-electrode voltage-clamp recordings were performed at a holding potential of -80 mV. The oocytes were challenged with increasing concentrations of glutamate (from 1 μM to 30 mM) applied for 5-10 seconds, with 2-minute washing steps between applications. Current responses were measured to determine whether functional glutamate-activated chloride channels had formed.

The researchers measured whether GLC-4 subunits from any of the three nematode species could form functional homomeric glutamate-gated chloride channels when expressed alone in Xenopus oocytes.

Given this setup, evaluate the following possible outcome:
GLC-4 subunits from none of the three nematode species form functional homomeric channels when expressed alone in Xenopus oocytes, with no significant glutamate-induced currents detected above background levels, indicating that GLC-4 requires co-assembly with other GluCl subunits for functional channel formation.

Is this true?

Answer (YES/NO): NO